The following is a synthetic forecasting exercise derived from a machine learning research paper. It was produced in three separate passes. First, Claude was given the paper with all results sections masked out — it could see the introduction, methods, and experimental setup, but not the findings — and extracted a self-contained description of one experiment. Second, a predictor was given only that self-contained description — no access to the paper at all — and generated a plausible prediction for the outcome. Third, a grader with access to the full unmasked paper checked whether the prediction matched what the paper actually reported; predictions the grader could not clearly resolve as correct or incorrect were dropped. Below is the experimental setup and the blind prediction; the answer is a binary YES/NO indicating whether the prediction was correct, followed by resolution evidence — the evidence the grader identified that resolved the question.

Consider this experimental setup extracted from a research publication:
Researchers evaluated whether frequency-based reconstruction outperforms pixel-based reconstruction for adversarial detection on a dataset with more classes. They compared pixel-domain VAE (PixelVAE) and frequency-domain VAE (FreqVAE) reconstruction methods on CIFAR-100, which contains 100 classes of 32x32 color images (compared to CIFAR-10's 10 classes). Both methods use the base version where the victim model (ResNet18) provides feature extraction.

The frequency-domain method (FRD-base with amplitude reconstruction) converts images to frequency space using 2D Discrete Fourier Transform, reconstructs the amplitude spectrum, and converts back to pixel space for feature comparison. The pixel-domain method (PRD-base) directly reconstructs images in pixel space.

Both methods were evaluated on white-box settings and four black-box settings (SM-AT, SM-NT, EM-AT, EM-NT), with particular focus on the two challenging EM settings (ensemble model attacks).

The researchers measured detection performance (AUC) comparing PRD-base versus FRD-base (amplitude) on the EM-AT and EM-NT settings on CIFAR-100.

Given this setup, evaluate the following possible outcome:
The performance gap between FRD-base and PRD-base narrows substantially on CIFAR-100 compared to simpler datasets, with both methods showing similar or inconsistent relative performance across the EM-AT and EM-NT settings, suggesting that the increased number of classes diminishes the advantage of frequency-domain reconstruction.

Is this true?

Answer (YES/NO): NO